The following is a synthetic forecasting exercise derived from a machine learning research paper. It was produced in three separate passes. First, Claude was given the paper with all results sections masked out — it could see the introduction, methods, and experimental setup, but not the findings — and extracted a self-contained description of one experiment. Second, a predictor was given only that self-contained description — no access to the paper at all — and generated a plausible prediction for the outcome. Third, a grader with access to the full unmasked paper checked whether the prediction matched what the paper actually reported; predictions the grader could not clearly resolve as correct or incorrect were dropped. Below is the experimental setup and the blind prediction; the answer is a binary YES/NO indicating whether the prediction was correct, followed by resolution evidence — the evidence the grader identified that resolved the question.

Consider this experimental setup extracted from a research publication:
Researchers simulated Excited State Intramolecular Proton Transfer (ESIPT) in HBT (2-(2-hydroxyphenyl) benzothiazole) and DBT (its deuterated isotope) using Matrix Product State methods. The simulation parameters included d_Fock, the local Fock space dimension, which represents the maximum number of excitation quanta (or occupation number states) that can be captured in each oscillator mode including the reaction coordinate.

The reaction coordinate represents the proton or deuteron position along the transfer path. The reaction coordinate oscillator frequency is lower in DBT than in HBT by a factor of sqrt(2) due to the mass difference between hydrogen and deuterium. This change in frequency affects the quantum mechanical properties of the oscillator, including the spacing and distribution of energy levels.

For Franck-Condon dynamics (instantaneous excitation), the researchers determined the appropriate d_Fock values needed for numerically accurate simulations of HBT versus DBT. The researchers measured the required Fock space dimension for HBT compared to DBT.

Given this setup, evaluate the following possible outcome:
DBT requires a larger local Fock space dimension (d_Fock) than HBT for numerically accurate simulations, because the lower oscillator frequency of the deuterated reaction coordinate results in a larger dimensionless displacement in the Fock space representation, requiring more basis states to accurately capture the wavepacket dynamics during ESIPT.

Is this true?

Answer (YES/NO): NO